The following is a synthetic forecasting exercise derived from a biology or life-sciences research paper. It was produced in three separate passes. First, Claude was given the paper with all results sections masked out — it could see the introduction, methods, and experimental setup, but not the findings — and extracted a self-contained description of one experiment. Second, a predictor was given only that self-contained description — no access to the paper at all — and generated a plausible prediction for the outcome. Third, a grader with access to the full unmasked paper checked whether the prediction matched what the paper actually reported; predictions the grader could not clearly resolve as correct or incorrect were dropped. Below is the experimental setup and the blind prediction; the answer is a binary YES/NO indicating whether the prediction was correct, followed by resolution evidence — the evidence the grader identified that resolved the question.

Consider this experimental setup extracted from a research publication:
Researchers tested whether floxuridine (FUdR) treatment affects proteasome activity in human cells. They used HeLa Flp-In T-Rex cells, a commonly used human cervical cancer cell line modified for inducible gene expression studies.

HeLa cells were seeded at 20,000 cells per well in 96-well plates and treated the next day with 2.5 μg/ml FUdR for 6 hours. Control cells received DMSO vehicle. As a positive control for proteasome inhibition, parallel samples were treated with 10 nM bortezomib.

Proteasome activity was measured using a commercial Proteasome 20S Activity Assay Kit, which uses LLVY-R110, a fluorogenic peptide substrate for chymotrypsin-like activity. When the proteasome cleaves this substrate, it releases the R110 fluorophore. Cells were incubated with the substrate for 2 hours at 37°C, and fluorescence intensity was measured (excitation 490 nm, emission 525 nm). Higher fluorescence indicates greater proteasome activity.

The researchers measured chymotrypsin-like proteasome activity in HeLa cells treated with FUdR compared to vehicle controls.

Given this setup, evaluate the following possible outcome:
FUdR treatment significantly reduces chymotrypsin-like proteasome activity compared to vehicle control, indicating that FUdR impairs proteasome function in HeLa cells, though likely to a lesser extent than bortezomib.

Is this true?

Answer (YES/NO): NO